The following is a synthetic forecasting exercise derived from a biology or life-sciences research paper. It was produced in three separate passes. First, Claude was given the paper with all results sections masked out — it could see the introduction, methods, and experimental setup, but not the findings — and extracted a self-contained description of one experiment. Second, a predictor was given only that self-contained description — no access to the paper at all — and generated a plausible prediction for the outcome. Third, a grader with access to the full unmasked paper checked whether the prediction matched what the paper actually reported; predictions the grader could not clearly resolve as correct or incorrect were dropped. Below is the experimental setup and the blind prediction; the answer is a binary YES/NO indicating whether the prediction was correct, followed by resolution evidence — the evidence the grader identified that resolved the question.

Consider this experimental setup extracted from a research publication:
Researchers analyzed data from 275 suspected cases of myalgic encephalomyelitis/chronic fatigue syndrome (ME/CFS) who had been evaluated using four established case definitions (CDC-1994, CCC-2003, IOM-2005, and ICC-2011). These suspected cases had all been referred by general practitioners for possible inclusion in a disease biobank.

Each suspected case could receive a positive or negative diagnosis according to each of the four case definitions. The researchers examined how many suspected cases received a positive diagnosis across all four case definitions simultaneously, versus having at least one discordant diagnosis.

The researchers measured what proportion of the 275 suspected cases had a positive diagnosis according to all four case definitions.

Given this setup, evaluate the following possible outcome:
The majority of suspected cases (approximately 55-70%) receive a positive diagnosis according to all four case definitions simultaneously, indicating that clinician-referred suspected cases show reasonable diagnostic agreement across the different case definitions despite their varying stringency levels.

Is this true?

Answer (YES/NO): YES